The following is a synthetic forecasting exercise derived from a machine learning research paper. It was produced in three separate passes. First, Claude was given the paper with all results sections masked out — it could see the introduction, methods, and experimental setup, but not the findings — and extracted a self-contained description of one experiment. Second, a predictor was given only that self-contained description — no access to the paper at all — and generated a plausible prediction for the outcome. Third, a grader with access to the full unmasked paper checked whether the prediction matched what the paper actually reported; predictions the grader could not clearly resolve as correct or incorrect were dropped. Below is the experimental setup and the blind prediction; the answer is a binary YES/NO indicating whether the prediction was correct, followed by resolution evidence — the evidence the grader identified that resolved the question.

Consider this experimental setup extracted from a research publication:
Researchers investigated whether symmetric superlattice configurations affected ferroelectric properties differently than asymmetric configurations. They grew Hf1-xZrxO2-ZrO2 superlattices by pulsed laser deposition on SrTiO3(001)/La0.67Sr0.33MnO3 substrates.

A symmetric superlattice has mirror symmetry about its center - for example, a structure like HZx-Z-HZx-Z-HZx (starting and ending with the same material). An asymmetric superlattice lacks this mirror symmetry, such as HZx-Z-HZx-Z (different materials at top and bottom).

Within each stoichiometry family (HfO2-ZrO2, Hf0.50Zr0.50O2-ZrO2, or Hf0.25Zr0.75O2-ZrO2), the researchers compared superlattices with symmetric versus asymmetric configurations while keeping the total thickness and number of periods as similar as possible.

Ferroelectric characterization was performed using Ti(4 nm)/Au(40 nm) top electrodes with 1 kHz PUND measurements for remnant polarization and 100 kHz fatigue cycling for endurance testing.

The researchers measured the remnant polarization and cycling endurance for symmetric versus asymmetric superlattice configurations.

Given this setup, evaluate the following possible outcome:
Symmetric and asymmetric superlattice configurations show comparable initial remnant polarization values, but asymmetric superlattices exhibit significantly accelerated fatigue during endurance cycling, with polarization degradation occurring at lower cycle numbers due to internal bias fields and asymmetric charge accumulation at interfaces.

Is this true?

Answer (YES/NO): NO